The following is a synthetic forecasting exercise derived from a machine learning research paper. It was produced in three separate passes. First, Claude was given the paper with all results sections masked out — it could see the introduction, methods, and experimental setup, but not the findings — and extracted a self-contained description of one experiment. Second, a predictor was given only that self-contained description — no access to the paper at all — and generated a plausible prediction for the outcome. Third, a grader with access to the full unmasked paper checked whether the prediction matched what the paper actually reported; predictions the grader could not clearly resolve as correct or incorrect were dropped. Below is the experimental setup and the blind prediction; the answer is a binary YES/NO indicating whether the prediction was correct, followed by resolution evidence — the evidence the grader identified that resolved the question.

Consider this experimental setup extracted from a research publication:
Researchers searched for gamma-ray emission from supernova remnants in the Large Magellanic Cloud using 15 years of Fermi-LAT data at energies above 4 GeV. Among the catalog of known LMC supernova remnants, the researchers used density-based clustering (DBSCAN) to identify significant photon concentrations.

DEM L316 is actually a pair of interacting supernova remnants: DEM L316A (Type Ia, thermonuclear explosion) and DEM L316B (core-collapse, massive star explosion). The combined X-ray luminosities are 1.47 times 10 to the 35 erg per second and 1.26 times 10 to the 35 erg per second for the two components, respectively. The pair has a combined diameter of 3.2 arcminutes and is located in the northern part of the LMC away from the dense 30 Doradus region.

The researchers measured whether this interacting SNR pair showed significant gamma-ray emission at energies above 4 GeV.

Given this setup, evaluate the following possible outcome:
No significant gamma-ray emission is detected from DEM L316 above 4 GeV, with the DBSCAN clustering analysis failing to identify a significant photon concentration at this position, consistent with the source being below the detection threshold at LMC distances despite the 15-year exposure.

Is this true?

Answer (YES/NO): NO